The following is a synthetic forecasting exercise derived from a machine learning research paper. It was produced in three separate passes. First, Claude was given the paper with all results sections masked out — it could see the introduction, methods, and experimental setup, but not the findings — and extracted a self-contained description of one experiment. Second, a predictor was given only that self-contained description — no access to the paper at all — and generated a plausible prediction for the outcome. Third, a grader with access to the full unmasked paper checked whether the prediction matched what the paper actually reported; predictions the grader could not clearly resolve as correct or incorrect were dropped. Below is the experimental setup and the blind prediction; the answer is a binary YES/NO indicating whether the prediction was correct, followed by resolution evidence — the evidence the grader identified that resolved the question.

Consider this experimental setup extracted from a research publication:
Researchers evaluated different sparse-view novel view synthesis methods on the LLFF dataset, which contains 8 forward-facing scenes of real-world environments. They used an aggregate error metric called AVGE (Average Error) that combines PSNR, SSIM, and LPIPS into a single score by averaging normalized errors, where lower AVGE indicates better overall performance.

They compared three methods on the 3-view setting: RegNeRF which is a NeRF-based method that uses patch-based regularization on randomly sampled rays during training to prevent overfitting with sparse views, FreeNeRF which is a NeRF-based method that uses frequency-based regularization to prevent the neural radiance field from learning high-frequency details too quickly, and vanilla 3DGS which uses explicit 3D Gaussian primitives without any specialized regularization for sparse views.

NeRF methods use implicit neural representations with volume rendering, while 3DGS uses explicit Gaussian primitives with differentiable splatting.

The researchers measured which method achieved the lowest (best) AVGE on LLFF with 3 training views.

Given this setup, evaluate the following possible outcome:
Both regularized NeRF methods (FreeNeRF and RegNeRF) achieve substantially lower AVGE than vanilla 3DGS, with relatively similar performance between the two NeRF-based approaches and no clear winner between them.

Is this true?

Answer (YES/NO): NO